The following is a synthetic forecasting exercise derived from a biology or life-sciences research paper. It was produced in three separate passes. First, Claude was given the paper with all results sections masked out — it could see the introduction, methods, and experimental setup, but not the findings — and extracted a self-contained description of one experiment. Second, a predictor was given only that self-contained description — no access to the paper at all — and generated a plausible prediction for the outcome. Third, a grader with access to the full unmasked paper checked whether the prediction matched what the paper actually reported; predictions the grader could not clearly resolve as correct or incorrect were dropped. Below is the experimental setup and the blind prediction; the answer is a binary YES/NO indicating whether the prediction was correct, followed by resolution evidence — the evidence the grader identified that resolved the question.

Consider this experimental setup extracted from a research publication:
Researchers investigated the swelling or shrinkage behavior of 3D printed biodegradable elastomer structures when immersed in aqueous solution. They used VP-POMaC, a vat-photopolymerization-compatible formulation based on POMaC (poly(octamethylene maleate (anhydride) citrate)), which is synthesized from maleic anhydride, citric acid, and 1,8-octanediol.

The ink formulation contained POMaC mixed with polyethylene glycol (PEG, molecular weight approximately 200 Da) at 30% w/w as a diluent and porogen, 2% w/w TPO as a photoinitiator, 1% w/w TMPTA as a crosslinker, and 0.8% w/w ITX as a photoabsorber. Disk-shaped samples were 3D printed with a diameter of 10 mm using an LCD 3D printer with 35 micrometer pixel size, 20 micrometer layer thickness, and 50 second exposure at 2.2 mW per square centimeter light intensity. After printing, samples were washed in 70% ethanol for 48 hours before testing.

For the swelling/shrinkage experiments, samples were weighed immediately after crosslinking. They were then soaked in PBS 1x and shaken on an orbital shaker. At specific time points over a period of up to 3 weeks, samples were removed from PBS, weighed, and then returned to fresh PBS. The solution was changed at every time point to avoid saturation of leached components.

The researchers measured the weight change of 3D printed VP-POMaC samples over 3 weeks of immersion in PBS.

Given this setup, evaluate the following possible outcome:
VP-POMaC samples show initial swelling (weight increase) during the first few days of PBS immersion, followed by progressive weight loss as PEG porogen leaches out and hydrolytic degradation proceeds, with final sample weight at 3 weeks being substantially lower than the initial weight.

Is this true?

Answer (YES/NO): NO